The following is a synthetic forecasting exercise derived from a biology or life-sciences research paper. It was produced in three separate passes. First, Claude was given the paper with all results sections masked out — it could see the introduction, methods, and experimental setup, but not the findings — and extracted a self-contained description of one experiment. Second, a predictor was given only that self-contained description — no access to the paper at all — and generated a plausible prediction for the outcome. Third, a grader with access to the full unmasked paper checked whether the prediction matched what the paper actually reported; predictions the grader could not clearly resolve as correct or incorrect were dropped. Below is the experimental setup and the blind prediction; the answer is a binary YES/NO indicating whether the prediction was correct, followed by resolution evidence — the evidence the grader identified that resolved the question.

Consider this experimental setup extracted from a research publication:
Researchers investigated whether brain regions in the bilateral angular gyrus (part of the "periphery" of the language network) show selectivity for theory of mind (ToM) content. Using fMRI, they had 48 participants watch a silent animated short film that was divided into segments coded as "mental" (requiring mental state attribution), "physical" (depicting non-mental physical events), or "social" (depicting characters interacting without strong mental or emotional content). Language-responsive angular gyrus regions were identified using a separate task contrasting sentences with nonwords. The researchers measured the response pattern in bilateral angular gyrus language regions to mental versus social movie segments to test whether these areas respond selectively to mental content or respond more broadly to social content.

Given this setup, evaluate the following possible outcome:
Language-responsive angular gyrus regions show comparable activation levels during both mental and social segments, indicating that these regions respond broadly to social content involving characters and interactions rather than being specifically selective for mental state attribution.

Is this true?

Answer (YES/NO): YES